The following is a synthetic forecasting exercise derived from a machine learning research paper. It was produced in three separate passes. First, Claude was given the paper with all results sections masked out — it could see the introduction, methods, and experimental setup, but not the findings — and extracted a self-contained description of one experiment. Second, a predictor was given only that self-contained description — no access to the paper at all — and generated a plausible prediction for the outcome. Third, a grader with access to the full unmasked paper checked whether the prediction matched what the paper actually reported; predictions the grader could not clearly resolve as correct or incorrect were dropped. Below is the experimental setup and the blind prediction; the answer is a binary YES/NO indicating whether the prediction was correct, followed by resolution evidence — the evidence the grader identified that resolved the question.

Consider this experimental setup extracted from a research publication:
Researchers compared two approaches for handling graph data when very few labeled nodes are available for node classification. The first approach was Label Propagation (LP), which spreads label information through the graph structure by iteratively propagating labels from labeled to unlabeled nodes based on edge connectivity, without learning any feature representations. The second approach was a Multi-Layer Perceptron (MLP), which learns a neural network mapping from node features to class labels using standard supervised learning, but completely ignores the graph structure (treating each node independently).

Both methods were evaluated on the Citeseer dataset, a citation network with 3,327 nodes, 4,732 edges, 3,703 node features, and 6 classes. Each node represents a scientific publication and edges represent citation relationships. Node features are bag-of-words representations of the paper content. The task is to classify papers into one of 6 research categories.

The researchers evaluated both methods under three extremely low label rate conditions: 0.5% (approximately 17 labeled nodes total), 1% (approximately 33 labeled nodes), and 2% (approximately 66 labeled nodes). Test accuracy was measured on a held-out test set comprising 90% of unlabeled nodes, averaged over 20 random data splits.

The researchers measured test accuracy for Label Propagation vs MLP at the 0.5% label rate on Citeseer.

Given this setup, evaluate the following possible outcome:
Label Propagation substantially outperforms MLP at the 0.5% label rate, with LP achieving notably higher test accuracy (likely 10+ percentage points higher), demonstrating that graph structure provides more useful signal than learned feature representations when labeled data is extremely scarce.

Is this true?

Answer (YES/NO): NO